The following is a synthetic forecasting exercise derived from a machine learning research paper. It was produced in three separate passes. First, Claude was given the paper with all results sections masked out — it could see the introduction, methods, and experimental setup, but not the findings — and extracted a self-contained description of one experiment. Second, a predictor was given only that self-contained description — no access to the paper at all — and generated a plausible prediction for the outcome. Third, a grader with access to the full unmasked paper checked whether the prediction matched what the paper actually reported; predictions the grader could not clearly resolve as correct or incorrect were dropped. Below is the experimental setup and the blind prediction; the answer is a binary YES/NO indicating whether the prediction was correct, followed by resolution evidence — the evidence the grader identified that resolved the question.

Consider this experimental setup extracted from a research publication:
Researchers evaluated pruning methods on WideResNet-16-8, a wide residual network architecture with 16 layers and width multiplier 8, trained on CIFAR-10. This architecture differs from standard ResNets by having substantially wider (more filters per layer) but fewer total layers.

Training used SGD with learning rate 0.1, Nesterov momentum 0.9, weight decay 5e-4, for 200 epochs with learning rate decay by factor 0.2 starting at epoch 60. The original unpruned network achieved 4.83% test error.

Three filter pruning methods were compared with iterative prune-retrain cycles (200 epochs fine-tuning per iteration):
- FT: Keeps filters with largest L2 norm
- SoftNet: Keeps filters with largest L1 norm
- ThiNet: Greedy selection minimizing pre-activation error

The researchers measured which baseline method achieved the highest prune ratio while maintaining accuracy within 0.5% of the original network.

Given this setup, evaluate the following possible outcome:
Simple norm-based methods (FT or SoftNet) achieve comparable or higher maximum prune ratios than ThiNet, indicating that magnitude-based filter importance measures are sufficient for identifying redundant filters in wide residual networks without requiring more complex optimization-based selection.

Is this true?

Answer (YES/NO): YES